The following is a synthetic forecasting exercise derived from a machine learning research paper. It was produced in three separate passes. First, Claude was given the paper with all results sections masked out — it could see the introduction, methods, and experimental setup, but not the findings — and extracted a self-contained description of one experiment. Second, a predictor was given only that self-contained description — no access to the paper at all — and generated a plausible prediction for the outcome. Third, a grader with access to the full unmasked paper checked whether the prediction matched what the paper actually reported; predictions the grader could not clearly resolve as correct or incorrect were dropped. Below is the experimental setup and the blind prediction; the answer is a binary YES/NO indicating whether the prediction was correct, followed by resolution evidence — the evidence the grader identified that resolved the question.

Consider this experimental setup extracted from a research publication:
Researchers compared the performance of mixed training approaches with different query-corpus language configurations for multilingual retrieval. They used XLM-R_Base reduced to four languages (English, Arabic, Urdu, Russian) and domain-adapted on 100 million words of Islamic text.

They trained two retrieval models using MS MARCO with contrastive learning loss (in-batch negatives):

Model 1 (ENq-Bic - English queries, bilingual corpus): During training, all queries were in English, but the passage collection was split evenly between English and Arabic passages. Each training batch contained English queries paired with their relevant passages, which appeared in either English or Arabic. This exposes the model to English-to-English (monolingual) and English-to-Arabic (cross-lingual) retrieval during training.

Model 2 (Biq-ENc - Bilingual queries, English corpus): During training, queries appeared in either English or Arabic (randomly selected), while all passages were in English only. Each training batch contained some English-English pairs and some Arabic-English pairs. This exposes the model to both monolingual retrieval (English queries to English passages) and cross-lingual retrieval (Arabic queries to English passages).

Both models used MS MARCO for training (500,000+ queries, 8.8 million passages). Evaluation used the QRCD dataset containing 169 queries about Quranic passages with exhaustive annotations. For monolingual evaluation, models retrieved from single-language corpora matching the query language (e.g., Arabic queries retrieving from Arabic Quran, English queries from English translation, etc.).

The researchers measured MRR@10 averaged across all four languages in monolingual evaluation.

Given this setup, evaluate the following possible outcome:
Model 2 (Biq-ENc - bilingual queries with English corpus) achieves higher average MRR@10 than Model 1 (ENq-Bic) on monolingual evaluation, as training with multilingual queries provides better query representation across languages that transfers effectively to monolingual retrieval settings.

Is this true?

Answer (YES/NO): YES